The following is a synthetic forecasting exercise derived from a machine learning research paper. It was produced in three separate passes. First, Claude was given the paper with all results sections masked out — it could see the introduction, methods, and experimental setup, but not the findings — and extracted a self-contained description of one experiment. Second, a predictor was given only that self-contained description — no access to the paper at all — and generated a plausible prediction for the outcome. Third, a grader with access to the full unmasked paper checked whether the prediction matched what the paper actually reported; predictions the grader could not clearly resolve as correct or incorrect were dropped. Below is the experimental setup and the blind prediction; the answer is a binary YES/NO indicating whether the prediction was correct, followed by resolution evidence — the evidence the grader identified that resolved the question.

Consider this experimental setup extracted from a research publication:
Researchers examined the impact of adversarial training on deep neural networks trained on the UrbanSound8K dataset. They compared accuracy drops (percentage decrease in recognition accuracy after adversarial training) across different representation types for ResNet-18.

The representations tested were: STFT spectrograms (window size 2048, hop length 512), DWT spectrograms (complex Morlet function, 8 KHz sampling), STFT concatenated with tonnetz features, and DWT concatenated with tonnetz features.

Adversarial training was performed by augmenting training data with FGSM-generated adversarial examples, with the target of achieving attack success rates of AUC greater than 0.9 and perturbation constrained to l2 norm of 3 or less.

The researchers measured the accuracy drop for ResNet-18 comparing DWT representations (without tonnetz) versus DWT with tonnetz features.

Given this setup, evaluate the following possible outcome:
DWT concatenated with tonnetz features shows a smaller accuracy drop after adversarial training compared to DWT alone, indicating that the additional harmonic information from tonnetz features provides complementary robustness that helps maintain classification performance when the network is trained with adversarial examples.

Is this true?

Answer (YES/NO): NO